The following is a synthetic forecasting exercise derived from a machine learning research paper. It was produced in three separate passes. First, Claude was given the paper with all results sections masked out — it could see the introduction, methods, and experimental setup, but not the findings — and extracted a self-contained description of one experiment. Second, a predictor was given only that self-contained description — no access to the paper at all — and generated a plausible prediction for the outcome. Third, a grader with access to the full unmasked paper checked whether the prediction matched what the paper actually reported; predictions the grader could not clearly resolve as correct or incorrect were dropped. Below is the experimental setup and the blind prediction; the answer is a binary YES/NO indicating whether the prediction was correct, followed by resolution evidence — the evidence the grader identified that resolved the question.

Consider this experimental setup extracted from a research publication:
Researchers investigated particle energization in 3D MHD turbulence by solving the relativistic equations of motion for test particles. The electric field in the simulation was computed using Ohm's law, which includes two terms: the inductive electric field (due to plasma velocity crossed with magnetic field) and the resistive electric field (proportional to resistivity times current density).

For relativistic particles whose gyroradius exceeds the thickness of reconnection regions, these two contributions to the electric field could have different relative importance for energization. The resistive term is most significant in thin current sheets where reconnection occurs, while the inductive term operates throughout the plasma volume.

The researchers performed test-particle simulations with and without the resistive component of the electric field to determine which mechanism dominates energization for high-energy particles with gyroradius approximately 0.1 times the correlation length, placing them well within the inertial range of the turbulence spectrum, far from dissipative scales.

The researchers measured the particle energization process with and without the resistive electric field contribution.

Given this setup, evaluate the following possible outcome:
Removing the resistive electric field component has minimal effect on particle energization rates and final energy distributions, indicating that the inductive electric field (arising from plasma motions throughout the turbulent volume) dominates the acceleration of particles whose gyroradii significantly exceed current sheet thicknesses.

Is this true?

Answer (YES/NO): YES